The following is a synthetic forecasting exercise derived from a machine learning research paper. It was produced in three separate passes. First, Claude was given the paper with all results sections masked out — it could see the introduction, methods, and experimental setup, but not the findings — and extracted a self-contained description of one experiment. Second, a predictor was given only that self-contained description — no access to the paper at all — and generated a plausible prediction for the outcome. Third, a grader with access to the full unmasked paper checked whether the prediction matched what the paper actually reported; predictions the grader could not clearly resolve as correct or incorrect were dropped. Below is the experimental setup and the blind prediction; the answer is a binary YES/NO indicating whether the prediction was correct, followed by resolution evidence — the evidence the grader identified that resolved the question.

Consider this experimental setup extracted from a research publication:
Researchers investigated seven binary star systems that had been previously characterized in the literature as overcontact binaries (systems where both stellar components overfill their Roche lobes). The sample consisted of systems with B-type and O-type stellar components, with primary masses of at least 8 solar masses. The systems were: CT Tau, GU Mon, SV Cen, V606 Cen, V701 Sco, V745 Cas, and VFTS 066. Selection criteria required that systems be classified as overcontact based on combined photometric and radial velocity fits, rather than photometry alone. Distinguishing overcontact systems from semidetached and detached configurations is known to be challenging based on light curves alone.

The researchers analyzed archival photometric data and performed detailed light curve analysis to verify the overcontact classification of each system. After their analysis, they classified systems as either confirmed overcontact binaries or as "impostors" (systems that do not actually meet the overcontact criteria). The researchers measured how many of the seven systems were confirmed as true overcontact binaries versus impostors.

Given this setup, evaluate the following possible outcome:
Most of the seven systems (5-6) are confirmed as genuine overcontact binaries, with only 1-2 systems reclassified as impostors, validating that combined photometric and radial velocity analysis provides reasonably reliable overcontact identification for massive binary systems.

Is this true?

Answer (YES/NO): YES